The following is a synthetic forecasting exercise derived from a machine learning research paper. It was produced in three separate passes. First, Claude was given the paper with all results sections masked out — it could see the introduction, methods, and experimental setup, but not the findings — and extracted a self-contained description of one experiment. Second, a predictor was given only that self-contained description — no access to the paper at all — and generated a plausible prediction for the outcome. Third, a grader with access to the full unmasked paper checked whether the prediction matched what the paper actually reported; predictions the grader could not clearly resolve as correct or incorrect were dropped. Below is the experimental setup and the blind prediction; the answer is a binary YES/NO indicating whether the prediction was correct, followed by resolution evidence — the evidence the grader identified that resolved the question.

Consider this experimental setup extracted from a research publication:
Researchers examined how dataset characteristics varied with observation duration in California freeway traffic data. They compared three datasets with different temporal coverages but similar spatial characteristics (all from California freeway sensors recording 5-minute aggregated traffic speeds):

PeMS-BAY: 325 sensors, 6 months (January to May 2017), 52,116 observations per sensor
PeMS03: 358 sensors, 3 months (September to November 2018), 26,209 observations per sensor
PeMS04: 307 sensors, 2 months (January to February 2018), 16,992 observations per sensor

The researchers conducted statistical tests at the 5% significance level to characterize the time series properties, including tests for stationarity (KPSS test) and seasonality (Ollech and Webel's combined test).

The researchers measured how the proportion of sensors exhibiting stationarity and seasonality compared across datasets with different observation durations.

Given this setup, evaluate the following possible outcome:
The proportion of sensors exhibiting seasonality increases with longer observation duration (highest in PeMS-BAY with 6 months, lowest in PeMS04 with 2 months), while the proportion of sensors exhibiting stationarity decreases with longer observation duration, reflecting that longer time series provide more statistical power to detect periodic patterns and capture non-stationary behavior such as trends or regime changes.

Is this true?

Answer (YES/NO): NO